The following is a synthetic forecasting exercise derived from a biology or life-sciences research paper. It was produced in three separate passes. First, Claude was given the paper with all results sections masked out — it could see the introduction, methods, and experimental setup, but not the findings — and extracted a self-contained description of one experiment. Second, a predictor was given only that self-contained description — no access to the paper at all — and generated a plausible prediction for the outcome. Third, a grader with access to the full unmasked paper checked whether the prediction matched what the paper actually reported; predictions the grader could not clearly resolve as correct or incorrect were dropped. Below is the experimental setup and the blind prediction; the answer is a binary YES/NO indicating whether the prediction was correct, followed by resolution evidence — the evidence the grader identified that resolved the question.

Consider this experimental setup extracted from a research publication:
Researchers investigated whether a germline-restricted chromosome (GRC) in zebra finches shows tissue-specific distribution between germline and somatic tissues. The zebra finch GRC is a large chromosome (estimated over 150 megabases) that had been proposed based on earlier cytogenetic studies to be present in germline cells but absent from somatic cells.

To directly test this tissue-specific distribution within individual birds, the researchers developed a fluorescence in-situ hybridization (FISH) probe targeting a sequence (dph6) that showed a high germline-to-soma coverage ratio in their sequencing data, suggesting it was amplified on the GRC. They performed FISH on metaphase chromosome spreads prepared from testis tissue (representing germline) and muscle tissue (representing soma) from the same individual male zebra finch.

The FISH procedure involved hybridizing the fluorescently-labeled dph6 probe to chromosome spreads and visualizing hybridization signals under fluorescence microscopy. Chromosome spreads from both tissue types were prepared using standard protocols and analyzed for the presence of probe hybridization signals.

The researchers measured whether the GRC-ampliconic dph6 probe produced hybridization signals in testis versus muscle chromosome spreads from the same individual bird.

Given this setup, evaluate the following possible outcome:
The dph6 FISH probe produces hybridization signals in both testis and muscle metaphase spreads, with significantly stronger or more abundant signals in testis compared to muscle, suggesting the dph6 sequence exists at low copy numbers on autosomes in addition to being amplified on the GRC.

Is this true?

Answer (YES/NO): NO